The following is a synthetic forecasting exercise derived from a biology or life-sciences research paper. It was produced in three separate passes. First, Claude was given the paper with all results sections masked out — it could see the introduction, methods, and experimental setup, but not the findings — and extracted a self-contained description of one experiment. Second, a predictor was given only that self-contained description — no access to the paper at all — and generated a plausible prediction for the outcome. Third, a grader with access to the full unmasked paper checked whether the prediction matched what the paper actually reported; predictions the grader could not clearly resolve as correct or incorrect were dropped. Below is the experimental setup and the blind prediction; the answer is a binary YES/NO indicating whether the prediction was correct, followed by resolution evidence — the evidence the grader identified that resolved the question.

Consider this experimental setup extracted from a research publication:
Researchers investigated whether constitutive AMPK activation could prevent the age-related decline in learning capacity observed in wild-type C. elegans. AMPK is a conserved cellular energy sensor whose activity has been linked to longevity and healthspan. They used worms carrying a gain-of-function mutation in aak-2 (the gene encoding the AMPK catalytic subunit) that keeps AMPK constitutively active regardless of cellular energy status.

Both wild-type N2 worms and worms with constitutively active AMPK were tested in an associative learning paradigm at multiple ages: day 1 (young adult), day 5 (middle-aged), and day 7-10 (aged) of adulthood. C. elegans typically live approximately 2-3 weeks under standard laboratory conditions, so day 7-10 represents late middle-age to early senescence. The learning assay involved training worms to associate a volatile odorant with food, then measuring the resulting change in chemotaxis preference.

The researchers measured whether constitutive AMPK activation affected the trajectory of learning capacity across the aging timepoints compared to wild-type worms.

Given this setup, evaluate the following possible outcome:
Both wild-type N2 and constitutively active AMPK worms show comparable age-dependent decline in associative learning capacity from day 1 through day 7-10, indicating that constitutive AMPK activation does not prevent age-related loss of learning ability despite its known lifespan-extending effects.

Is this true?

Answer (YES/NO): NO